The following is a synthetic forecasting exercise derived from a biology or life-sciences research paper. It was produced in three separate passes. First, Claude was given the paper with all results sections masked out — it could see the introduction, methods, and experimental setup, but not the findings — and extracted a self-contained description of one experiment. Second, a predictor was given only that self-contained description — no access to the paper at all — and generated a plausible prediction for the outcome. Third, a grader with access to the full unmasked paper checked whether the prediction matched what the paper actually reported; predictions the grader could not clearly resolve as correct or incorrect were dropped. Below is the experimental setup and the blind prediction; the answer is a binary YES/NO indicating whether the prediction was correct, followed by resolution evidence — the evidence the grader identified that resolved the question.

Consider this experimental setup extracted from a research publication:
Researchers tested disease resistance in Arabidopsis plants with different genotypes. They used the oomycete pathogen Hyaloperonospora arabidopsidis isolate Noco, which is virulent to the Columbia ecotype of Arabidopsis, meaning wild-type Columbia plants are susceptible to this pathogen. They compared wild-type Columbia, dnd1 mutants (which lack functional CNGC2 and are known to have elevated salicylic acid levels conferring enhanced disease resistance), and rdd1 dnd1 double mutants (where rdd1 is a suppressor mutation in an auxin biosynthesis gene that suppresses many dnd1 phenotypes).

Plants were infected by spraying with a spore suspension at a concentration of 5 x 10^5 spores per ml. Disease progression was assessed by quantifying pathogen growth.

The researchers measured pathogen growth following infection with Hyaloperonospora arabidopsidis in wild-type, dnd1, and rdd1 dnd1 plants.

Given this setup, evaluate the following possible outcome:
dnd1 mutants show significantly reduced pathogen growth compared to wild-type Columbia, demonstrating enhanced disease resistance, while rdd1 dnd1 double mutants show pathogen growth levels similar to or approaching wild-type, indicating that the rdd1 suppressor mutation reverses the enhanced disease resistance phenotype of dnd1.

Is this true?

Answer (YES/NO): YES